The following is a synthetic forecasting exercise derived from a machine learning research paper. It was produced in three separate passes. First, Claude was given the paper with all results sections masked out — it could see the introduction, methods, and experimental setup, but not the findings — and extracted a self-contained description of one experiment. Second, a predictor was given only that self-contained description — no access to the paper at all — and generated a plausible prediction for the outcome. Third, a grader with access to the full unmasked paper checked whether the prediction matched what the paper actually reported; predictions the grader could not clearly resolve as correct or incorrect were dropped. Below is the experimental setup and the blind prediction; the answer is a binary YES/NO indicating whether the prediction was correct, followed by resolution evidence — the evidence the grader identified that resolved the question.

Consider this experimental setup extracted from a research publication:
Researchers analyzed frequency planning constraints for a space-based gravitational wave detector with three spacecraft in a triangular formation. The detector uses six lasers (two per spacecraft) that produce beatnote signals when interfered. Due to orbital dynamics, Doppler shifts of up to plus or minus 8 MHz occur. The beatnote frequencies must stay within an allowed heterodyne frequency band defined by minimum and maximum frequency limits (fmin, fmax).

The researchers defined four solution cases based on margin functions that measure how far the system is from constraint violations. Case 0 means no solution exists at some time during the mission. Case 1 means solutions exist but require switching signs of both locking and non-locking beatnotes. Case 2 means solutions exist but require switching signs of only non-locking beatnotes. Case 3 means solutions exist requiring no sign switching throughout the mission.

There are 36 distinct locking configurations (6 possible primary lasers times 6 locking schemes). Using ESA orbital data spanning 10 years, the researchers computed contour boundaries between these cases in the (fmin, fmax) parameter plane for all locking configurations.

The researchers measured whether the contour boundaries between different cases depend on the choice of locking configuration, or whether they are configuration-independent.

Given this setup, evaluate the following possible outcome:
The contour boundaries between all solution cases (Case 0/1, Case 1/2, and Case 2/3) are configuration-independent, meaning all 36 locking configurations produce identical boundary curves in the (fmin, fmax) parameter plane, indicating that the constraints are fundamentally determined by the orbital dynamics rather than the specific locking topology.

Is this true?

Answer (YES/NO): NO